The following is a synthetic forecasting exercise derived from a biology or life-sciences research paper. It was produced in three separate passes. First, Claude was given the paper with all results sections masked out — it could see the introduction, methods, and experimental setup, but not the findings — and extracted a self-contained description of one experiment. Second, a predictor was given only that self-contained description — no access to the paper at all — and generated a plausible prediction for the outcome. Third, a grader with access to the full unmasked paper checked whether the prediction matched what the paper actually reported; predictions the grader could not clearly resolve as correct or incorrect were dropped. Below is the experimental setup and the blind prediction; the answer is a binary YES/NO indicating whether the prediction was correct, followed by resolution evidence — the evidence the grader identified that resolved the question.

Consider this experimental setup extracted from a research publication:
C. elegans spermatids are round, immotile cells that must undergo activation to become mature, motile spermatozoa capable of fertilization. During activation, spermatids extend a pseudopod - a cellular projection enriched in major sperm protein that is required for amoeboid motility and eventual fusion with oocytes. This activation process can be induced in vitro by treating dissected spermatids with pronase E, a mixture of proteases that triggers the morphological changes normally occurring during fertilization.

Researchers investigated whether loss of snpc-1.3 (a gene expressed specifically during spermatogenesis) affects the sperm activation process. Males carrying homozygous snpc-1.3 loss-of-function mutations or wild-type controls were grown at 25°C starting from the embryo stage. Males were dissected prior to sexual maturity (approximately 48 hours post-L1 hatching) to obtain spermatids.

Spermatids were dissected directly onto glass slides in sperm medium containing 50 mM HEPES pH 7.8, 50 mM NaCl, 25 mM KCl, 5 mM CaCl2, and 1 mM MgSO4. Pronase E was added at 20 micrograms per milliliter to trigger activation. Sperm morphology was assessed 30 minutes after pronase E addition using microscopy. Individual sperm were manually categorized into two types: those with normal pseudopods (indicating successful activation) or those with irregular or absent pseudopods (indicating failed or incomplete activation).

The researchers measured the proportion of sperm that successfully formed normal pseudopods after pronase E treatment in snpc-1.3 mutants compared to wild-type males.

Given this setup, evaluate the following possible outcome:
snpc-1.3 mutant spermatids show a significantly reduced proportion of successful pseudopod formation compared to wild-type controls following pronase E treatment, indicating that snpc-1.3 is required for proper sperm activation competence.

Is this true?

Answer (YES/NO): YES